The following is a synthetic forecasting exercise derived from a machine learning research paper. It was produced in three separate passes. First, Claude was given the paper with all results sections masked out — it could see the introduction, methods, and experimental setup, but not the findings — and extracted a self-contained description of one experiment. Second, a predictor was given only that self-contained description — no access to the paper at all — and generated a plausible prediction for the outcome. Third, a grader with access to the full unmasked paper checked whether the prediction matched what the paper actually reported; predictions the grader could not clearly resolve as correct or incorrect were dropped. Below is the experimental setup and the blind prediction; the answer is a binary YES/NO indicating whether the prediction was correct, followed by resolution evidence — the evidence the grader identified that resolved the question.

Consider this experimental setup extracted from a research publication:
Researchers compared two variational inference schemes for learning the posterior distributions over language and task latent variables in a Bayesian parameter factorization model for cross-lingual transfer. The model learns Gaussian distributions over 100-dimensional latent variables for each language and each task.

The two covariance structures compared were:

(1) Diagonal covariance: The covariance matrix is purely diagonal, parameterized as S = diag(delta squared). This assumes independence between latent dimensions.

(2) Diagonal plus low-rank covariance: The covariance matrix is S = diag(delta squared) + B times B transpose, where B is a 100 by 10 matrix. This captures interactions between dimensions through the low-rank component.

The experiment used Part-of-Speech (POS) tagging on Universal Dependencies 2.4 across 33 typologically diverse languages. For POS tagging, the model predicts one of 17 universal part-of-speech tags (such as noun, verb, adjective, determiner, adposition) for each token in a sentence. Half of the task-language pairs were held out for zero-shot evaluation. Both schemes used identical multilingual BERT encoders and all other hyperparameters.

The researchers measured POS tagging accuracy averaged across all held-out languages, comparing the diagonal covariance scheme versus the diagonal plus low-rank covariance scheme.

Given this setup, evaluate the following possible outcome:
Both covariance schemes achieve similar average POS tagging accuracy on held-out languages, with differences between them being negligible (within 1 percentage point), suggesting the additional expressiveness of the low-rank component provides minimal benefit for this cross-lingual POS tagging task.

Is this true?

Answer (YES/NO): YES